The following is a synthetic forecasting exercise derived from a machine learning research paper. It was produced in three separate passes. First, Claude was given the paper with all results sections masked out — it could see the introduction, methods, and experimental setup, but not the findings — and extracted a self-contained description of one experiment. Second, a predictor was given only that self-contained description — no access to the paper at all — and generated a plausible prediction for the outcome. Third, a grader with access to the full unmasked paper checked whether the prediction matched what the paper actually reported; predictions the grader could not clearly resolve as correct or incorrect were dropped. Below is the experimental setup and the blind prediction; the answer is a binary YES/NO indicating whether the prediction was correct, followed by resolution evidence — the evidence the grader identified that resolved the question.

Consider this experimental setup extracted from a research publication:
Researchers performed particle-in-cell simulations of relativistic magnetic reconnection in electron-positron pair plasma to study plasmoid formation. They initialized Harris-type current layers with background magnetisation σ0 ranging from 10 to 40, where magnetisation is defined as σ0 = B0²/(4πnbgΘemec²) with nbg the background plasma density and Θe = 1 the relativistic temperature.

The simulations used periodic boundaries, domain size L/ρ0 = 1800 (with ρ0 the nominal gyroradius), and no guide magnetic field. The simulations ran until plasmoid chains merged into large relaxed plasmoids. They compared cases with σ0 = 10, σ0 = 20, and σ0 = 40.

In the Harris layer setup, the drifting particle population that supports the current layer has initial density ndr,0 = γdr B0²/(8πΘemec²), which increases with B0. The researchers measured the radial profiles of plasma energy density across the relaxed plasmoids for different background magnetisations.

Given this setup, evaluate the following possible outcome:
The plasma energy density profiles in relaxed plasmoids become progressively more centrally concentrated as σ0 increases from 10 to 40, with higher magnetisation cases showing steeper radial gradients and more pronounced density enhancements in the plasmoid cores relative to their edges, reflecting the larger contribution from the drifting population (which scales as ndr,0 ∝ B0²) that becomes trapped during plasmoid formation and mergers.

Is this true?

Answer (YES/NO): NO